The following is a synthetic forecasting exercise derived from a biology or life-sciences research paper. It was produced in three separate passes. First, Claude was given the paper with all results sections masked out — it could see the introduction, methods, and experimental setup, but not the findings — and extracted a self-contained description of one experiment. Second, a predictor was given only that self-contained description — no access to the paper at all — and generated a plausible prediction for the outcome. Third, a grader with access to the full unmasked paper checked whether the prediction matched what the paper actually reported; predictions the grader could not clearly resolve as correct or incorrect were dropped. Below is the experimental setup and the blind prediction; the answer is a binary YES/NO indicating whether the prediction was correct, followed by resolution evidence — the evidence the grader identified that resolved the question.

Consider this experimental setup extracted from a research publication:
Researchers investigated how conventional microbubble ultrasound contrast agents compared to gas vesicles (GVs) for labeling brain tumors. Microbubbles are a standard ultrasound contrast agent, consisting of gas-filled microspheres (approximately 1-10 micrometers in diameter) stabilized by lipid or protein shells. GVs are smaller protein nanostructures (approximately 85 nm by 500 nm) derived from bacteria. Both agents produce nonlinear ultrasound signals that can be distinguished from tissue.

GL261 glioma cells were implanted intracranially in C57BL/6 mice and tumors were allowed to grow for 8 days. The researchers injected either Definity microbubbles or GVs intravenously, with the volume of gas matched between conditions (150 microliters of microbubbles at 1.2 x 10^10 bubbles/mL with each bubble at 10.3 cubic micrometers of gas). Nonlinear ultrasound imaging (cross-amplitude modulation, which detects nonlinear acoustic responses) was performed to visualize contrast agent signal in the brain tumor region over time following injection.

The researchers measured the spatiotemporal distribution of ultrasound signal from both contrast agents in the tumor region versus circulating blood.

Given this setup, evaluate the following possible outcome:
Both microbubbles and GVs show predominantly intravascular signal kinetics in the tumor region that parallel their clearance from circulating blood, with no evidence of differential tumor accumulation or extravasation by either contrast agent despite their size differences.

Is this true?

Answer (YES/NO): NO